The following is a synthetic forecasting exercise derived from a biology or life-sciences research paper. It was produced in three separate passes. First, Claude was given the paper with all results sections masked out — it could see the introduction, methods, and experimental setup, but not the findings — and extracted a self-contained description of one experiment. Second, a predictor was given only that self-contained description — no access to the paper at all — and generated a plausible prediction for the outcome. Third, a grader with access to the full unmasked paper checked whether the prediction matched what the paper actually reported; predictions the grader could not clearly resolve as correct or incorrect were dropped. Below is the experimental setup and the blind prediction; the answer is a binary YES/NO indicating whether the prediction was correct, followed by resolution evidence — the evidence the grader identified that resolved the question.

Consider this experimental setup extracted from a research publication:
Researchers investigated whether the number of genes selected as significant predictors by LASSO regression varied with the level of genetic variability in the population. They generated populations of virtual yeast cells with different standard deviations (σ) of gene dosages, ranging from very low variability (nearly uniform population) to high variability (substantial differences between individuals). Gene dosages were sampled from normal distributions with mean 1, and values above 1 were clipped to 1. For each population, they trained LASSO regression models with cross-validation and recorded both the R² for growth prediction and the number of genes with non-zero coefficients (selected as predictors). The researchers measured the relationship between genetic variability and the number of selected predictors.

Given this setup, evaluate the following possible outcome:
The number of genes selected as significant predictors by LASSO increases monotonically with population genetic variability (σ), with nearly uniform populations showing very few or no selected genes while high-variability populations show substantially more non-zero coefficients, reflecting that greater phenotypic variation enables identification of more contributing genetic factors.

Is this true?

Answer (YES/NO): NO